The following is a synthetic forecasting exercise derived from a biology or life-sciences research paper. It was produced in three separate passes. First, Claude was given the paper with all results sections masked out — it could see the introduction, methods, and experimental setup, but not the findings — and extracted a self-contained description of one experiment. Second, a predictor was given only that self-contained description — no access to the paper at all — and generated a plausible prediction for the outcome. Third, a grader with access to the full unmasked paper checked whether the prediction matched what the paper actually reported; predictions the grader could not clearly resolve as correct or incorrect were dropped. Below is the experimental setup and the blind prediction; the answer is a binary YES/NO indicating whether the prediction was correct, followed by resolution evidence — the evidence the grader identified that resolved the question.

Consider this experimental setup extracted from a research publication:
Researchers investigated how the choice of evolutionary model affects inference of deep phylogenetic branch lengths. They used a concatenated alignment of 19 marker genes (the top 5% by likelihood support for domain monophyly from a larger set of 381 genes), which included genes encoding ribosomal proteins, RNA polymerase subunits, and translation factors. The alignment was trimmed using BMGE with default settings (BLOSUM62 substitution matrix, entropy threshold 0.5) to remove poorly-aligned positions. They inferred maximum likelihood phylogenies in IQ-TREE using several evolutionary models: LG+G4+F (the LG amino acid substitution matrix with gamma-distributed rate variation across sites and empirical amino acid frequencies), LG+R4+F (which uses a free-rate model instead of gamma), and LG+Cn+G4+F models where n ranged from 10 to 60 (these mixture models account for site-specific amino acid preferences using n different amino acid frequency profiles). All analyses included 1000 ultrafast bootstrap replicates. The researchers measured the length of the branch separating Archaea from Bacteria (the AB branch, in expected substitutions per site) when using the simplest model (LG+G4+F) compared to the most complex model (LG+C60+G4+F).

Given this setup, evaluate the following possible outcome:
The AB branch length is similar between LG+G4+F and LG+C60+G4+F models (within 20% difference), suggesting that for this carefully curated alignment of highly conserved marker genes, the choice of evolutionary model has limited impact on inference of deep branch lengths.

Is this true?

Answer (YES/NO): NO